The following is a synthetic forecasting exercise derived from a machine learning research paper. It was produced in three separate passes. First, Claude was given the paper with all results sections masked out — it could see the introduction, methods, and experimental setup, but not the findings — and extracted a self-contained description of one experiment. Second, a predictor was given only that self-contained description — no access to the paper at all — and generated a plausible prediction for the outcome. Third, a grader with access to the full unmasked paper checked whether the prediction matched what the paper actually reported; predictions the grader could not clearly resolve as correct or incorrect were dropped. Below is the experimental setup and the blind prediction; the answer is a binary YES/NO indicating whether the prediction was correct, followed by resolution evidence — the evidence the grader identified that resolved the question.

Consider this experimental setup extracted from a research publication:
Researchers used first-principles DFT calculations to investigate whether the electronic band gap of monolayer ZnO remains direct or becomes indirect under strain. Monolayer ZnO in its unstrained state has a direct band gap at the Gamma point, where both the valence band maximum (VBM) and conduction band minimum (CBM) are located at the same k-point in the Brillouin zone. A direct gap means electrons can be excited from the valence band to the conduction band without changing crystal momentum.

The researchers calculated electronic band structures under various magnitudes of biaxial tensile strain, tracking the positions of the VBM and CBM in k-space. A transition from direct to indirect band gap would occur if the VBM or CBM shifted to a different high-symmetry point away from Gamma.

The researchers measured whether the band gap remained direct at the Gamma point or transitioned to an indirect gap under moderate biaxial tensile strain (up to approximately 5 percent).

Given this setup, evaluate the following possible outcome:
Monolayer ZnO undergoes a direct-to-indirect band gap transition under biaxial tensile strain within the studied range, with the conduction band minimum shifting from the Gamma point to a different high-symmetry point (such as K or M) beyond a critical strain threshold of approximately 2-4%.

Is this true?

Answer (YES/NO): NO